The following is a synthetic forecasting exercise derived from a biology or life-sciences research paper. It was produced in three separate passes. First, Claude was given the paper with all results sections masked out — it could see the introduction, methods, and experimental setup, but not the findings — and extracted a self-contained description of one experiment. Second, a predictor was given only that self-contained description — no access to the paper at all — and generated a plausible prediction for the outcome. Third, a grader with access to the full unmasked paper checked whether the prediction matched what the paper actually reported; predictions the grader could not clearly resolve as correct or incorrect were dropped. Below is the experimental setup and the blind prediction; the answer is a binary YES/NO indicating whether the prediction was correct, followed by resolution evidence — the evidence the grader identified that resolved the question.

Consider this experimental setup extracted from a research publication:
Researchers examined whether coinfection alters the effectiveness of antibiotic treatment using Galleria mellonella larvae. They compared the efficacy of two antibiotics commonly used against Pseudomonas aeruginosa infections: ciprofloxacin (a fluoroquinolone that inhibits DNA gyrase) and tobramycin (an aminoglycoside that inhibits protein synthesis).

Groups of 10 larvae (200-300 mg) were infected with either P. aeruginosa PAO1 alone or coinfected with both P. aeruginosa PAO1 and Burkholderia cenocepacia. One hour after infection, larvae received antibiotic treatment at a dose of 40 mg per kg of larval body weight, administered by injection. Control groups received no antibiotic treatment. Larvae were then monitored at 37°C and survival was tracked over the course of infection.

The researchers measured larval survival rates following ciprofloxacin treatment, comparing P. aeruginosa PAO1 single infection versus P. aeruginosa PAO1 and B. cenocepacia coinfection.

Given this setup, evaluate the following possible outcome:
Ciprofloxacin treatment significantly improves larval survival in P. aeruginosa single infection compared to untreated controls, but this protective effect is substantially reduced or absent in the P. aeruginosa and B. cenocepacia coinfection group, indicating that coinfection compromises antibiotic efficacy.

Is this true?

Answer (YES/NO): NO